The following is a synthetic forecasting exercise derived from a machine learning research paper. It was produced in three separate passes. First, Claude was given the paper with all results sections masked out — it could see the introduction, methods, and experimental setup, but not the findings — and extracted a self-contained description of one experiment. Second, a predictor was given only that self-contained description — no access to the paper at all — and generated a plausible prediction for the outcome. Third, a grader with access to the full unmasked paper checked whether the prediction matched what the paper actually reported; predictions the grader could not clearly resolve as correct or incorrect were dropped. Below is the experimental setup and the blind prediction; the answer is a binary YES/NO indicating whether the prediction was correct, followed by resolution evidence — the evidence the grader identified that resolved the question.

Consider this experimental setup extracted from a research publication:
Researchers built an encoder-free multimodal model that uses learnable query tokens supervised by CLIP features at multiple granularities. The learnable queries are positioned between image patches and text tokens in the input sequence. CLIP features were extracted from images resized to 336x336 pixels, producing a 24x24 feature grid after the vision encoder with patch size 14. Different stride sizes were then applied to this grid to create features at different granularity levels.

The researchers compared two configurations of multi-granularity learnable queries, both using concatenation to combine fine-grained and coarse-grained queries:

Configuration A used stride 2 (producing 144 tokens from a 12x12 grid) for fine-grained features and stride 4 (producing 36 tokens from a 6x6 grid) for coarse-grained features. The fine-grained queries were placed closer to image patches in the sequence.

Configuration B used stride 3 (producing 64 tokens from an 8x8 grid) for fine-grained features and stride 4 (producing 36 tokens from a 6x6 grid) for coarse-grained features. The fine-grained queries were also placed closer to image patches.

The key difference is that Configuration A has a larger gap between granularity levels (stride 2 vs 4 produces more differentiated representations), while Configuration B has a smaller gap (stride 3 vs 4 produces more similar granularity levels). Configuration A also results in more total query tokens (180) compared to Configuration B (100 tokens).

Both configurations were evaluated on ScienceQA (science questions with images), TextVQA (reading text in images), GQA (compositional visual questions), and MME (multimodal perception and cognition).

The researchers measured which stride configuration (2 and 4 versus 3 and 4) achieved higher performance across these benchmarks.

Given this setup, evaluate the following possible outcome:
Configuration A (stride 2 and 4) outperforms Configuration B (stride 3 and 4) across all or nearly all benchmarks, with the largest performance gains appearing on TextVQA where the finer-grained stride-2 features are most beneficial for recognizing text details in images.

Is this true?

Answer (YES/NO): NO